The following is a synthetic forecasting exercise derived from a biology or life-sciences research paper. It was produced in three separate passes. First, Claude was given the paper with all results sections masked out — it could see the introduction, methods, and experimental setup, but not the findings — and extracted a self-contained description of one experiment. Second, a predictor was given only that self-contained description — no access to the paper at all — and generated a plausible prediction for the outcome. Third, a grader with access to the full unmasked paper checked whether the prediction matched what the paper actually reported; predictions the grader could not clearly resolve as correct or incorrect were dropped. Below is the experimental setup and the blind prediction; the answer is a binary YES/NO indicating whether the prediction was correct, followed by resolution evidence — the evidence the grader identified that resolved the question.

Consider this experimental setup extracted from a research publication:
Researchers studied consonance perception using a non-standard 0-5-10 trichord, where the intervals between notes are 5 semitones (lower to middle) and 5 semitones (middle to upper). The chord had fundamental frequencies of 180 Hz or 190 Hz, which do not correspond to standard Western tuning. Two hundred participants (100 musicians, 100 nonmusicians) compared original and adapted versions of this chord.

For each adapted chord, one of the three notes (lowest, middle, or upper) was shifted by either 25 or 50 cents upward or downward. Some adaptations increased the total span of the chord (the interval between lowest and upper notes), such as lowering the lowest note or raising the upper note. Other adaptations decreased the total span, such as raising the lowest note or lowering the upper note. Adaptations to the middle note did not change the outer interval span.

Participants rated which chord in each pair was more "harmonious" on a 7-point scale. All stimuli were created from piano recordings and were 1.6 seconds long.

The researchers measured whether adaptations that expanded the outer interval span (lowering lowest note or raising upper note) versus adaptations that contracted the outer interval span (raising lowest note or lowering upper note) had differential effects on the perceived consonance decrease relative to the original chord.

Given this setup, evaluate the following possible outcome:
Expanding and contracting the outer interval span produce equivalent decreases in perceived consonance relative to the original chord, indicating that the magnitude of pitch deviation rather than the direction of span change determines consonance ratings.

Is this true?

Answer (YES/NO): NO